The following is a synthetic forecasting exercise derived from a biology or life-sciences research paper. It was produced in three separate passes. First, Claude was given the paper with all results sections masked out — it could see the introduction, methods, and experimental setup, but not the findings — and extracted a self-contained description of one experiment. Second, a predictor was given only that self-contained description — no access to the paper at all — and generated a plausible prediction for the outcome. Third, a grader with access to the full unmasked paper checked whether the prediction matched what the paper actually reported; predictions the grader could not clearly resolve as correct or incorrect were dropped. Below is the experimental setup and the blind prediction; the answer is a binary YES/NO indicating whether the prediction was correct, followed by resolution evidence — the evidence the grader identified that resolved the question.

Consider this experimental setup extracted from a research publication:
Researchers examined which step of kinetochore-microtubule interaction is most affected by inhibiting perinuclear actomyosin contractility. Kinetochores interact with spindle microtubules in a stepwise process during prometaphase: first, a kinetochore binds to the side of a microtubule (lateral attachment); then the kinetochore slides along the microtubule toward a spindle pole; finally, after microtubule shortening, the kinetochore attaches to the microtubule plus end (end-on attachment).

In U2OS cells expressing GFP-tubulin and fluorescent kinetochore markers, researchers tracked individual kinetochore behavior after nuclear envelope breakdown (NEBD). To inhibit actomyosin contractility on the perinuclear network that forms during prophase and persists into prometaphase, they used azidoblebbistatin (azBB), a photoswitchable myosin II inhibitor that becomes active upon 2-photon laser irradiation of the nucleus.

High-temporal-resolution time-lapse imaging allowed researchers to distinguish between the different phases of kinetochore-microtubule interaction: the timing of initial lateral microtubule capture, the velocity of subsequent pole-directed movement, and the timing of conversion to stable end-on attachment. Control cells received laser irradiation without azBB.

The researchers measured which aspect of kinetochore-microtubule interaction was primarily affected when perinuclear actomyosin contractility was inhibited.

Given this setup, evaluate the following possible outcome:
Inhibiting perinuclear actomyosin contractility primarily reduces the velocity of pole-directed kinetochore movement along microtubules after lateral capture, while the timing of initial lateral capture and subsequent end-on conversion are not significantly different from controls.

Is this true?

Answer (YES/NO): NO